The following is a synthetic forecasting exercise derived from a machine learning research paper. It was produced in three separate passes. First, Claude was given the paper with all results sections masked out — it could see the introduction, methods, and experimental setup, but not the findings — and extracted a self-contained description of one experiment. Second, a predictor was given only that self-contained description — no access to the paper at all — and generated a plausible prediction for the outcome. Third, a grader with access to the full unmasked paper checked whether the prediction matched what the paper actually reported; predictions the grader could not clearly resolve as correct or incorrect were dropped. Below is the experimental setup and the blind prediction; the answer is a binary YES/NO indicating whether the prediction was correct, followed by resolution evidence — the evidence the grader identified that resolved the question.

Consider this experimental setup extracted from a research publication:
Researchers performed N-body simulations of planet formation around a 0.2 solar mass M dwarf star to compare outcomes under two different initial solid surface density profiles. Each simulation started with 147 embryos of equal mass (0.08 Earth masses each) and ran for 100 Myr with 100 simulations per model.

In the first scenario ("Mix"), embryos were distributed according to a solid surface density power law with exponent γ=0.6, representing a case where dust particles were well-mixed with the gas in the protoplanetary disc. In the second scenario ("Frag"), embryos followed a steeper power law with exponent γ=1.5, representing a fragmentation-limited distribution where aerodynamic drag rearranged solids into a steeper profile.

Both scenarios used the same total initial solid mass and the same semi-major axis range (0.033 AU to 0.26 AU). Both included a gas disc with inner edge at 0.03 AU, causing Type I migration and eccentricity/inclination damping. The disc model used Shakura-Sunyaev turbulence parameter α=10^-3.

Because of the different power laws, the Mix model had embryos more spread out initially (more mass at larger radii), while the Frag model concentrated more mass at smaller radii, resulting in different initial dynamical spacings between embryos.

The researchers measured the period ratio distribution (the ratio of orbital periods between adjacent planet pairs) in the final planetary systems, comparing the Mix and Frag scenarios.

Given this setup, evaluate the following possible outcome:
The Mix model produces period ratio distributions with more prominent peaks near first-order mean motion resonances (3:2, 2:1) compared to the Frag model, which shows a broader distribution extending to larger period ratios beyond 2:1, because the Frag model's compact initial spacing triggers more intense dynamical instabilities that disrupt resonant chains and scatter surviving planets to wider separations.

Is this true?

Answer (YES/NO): NO